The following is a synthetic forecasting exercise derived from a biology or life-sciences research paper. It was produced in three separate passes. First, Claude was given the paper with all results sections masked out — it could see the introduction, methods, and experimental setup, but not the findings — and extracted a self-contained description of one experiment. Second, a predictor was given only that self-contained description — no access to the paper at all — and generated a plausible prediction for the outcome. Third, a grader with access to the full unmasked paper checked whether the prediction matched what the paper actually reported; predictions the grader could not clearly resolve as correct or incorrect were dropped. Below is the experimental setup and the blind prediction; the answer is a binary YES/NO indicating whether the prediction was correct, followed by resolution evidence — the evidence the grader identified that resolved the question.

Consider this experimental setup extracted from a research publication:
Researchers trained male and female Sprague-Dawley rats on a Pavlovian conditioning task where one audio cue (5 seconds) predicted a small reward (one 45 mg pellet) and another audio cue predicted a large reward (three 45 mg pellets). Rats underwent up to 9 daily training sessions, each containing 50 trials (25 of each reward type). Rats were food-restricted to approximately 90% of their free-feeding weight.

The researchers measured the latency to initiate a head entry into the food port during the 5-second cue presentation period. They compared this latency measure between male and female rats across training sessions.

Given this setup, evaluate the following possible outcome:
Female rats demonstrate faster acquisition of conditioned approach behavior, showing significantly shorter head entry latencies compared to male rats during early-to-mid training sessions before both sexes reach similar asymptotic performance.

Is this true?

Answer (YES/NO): NO